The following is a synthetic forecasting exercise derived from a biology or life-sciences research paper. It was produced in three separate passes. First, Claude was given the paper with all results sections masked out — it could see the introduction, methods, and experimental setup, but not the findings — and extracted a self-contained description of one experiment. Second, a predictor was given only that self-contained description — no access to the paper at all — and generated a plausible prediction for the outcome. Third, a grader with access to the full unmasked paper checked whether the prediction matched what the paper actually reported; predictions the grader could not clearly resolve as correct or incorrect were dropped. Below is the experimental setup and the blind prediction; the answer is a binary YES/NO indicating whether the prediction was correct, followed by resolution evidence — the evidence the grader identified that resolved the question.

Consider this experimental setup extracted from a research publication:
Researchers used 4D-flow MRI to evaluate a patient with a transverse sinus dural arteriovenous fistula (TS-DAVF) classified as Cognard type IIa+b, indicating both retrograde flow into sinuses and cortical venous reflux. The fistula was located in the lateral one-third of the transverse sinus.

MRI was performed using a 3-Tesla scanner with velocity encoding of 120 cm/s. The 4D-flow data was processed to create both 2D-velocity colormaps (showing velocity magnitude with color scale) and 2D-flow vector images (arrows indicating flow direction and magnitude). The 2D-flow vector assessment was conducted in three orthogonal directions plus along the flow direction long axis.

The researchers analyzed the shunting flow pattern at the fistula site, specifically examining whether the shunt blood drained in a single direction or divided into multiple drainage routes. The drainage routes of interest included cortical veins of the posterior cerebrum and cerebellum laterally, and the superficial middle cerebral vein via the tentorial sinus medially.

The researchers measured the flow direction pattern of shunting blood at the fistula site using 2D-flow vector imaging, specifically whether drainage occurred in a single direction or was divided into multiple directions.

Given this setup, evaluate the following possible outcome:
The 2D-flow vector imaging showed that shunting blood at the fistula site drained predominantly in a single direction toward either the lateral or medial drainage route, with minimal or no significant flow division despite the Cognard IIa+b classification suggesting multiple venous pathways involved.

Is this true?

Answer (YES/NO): NO